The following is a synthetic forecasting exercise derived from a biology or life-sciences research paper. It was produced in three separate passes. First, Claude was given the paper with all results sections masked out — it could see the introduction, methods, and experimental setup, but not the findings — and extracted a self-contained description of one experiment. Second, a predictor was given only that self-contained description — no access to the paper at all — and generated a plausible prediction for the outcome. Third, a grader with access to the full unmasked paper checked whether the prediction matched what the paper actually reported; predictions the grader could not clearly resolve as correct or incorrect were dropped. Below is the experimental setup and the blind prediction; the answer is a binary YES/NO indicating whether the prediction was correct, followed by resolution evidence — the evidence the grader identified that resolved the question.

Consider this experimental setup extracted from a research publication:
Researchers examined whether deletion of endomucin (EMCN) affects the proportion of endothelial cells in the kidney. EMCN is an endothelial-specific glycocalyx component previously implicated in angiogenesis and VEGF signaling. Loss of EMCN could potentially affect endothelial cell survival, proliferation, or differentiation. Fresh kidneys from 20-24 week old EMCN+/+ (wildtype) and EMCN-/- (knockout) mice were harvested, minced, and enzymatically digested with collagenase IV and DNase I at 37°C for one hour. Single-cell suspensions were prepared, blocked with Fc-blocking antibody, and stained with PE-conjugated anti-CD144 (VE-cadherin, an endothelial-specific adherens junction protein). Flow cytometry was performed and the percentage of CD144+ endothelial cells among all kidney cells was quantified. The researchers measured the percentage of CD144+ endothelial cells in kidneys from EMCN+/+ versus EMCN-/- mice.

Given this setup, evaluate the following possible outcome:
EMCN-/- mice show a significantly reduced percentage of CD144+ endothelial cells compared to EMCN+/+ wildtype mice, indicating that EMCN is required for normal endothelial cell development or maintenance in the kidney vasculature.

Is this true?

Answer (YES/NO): NO